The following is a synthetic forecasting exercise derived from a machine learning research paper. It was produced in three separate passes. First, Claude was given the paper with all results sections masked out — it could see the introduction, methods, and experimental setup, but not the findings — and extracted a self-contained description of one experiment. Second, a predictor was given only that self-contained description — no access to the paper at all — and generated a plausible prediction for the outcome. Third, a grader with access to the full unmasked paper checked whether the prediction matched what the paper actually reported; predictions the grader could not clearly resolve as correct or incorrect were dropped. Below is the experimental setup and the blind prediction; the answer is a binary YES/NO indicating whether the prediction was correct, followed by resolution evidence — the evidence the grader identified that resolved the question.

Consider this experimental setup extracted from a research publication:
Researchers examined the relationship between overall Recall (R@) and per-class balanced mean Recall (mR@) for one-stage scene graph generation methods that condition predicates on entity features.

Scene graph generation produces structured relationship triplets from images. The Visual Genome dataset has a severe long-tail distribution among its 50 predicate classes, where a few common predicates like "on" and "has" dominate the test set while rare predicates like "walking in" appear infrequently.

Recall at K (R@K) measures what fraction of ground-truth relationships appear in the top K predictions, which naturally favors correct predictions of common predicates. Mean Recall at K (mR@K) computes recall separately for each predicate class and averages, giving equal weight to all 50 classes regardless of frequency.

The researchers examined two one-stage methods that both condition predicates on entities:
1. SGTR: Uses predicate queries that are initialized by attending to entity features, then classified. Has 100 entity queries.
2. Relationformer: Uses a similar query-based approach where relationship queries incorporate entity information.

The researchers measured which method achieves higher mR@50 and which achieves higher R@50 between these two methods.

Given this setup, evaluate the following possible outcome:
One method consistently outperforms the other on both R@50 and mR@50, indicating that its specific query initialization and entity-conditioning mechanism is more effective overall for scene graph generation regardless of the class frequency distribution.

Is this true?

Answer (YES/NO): NO